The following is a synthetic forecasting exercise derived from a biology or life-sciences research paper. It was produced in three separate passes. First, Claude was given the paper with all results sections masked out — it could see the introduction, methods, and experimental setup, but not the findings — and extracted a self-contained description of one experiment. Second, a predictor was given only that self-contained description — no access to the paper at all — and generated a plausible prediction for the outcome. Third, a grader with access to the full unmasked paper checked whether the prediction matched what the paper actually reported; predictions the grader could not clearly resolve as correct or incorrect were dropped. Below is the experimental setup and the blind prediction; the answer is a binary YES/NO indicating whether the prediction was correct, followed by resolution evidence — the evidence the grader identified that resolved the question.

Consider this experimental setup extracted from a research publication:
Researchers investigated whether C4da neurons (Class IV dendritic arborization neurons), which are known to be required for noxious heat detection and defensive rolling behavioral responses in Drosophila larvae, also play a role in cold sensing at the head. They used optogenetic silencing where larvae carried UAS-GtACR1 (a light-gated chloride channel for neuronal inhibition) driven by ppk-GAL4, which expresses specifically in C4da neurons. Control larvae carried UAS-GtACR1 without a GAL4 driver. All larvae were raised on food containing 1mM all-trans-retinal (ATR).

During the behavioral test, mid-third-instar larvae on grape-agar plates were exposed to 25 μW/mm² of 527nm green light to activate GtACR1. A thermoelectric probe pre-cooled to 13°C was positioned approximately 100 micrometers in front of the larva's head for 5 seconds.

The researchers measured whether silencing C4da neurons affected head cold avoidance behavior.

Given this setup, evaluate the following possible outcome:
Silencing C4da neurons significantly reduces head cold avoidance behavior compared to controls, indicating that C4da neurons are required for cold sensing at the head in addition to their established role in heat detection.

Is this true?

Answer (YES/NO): NO